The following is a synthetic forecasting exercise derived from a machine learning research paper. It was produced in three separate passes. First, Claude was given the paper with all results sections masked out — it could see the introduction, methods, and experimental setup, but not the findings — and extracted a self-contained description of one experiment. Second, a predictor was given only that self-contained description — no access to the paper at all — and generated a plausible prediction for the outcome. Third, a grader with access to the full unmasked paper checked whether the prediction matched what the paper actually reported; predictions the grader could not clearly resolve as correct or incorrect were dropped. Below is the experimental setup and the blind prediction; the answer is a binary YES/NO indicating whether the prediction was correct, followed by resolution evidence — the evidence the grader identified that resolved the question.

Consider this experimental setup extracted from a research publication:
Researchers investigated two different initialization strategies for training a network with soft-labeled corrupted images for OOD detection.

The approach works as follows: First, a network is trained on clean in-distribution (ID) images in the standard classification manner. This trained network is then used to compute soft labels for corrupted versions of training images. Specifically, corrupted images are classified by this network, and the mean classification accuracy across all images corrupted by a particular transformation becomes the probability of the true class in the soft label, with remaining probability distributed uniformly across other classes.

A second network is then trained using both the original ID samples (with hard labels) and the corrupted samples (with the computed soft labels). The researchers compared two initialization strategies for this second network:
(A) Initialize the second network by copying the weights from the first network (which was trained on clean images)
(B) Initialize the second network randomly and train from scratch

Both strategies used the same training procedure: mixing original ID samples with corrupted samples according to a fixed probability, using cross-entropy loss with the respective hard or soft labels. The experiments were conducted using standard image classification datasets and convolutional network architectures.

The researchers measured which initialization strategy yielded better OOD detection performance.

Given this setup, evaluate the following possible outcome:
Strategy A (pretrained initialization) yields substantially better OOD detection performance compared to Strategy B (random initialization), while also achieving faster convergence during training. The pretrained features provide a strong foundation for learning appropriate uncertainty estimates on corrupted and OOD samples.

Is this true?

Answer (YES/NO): NO